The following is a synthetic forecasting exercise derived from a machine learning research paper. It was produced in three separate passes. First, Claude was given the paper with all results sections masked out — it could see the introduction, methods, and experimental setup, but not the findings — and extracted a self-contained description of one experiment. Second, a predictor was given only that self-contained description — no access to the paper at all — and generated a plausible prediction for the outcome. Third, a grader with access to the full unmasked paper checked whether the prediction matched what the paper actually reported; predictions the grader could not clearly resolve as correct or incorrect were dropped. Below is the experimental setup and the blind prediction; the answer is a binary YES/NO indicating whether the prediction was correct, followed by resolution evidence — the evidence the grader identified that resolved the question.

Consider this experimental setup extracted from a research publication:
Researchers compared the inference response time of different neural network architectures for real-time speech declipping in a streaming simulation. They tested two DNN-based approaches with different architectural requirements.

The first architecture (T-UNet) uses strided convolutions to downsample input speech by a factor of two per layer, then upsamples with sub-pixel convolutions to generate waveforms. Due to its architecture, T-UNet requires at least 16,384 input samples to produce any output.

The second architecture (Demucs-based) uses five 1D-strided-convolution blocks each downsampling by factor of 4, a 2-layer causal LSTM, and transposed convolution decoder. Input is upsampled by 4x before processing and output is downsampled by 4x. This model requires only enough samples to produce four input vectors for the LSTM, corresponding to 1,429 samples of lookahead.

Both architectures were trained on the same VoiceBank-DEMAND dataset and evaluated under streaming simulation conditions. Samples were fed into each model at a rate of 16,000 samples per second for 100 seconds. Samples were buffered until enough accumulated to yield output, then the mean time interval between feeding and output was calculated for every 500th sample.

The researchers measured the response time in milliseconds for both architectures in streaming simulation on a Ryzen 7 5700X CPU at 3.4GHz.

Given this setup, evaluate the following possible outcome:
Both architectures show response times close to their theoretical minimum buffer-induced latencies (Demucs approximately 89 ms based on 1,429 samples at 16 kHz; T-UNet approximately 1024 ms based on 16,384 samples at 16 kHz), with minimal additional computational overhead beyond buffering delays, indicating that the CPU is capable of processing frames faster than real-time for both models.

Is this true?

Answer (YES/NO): NO